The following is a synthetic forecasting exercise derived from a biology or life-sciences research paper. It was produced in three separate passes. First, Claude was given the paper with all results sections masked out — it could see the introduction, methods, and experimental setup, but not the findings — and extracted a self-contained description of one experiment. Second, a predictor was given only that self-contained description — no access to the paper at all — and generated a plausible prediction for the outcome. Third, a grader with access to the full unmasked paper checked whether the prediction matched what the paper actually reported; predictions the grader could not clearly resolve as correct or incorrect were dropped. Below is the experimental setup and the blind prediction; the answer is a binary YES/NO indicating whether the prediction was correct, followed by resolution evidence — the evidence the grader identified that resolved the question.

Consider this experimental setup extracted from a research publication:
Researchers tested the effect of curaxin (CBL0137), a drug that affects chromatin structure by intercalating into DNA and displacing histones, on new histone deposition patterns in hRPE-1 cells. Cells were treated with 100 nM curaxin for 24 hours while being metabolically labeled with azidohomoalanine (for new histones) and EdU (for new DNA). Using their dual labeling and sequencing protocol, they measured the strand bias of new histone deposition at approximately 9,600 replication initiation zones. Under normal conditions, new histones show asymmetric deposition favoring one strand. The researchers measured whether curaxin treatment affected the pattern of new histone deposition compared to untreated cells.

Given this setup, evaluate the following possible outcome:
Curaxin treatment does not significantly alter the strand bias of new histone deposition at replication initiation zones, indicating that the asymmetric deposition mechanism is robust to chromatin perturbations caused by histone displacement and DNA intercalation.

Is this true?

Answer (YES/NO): NO